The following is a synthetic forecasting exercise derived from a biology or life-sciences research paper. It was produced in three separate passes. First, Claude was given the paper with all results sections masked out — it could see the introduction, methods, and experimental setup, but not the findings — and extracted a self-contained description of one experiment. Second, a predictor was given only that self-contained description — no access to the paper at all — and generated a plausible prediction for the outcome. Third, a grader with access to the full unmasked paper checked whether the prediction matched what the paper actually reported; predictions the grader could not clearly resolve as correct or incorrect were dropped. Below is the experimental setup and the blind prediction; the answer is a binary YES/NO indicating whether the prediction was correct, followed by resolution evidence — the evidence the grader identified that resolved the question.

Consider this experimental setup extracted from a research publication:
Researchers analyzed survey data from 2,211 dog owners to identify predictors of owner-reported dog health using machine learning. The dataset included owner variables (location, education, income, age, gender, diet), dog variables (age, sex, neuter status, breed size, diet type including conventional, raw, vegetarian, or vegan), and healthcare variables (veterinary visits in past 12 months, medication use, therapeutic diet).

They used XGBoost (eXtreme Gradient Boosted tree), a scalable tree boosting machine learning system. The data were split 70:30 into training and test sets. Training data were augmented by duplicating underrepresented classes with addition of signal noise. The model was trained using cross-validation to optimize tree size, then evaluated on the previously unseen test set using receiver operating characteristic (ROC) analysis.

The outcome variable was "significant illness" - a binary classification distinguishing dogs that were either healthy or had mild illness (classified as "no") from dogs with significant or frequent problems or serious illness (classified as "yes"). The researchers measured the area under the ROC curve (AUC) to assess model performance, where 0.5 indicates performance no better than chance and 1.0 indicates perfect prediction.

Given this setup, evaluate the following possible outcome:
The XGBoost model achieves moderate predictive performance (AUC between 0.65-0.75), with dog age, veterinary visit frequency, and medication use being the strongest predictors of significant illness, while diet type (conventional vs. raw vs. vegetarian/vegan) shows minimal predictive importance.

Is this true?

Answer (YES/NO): NO